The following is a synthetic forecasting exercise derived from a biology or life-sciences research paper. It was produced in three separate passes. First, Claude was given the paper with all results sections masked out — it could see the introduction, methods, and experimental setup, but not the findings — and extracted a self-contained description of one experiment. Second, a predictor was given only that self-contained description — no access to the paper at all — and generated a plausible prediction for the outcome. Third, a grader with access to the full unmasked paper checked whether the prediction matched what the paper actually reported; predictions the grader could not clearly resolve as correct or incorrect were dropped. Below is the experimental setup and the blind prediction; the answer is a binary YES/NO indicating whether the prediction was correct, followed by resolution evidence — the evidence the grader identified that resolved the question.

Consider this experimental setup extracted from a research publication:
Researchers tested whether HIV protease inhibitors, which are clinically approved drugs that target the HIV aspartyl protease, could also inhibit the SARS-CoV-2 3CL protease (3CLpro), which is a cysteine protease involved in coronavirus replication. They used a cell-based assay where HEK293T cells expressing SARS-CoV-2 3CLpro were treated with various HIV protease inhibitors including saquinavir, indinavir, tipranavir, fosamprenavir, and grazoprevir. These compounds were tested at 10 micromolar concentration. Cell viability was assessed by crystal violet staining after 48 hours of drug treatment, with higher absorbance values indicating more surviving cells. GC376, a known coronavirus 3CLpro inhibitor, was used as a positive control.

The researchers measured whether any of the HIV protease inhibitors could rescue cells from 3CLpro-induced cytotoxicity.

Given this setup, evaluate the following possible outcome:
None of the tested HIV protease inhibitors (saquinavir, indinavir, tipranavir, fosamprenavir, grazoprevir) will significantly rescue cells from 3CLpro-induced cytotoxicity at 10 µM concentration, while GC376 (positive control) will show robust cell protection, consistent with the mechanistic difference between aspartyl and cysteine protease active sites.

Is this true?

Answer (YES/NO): YES